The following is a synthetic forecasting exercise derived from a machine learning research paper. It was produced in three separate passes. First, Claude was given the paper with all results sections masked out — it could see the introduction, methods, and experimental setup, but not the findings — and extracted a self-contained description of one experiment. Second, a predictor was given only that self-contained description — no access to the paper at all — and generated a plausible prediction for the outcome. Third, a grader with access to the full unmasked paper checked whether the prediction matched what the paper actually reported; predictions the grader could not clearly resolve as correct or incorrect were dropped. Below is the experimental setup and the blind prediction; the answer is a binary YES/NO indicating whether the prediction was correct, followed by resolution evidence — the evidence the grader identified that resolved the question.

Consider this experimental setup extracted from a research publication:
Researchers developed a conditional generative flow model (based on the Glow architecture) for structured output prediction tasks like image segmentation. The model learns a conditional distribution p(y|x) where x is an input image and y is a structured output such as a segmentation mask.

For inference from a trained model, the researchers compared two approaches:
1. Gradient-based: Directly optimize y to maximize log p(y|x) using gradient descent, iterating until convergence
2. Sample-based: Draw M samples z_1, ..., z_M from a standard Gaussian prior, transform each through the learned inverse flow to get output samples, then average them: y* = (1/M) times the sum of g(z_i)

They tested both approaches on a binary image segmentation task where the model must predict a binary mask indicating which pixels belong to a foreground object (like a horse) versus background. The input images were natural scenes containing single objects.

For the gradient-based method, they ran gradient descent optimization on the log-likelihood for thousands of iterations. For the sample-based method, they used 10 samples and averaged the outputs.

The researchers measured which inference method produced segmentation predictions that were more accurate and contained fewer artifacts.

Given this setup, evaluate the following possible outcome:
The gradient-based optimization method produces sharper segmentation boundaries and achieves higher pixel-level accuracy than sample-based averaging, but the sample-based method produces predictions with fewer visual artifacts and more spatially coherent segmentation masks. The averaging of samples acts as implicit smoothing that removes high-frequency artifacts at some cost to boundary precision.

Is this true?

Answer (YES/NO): NO